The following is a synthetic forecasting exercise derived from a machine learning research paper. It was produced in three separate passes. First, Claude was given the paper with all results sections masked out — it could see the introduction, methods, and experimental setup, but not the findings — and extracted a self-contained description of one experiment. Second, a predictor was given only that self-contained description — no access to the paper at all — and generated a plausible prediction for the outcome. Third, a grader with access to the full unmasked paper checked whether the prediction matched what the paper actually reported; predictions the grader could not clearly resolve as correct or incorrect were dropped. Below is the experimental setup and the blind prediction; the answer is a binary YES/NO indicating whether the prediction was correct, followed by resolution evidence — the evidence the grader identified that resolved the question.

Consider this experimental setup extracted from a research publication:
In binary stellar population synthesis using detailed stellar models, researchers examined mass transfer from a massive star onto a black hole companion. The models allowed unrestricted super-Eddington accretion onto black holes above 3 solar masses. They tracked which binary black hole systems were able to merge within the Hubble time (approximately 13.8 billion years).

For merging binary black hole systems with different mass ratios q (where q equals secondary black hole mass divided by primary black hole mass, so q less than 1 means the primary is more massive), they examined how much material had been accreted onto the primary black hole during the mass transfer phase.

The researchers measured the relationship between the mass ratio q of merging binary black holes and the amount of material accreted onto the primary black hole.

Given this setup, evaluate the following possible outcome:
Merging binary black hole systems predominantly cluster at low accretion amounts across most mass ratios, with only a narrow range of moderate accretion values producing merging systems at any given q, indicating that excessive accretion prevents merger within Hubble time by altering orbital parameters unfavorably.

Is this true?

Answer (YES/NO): NO